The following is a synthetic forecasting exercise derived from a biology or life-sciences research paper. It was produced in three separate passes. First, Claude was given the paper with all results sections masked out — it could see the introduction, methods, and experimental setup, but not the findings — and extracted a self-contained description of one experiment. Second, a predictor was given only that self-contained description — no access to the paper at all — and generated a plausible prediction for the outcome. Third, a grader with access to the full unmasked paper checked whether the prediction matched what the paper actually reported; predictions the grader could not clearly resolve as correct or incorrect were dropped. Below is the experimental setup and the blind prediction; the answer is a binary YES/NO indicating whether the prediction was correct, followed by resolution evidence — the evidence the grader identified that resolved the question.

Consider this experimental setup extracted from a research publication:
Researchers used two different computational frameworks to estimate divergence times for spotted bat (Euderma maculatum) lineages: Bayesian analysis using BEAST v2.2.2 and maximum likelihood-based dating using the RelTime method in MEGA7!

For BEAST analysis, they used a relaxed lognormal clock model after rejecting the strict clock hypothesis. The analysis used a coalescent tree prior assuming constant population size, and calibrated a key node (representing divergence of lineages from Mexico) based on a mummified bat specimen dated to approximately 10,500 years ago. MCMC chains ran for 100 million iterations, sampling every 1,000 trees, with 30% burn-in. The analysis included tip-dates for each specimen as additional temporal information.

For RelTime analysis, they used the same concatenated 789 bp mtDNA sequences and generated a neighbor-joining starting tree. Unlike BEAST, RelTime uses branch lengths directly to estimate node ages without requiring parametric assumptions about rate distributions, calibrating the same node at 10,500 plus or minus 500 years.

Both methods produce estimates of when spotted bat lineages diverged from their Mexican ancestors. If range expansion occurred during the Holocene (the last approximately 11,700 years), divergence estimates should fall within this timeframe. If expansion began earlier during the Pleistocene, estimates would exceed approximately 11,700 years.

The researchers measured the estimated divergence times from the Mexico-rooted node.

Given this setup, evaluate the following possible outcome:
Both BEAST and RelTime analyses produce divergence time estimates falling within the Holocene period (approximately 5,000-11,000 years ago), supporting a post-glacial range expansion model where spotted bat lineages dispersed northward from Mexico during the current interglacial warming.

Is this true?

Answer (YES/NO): NO